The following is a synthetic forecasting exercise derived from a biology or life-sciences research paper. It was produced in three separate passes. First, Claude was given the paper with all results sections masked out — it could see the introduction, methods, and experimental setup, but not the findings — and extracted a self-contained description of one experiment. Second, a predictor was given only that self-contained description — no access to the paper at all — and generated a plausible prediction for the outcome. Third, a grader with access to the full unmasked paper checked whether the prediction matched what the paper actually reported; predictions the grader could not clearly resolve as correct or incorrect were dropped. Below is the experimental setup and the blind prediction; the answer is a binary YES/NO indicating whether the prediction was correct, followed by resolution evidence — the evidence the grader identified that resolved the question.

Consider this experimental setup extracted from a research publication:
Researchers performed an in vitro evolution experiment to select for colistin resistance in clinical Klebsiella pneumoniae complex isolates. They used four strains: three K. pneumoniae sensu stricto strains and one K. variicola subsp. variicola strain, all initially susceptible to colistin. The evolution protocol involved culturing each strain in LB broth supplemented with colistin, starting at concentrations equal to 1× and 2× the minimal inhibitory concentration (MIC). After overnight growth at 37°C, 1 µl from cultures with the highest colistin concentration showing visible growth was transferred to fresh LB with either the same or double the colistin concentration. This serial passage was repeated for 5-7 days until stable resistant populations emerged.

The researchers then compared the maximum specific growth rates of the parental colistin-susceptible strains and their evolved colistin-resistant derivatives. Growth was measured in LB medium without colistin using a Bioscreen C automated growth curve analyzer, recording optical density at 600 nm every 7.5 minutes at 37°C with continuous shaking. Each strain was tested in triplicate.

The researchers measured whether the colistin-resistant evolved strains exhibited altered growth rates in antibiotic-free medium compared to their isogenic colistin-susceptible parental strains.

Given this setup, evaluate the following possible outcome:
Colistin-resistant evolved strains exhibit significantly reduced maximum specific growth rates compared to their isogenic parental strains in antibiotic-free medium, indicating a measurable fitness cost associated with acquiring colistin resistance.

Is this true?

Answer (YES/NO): NO